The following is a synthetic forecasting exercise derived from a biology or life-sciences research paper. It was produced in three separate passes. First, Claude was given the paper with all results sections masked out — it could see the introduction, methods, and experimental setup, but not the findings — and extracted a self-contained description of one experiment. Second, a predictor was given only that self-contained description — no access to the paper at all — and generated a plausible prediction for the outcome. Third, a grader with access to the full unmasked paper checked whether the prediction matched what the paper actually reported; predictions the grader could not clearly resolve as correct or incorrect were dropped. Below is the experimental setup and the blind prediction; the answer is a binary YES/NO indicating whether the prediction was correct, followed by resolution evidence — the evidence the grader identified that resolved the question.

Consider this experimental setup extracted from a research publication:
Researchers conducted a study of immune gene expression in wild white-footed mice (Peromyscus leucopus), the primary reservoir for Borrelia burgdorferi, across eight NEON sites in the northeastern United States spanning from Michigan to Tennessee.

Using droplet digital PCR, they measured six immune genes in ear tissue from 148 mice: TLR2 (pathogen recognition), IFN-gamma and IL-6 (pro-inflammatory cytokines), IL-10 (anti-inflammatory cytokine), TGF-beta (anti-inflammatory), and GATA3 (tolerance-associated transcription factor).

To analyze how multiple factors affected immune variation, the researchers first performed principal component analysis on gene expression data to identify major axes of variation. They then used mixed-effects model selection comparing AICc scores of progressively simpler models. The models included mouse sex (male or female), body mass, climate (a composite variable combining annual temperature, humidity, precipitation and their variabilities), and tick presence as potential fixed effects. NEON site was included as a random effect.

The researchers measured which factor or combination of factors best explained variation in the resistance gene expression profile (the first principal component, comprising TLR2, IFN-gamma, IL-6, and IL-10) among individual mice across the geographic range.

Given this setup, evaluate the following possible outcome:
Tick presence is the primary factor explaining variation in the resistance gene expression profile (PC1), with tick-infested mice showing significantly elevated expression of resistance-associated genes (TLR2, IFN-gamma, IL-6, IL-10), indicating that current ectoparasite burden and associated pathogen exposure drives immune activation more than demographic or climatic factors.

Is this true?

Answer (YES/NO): NO